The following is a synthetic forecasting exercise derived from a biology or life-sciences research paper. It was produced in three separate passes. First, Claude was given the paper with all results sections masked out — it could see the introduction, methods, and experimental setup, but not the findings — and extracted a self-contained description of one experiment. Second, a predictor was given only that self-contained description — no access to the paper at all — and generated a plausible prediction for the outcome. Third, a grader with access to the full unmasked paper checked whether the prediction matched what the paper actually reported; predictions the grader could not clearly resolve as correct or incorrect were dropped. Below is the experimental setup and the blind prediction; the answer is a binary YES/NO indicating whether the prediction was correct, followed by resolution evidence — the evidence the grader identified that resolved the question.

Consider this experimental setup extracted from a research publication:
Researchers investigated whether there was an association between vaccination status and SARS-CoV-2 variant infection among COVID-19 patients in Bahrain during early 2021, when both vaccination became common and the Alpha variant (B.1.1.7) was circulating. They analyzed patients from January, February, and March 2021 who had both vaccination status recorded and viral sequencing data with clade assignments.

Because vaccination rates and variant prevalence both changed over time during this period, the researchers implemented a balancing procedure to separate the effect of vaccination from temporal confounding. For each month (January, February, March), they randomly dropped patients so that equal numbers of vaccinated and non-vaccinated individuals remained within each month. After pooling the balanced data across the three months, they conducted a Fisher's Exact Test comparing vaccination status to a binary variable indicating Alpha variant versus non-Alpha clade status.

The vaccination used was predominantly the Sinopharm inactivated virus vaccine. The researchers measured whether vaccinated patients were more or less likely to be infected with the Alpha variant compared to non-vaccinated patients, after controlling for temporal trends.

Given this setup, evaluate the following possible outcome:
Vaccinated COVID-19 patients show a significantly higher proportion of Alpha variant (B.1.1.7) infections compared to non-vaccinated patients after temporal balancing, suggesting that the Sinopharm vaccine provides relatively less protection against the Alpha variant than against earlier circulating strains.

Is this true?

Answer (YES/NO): YES